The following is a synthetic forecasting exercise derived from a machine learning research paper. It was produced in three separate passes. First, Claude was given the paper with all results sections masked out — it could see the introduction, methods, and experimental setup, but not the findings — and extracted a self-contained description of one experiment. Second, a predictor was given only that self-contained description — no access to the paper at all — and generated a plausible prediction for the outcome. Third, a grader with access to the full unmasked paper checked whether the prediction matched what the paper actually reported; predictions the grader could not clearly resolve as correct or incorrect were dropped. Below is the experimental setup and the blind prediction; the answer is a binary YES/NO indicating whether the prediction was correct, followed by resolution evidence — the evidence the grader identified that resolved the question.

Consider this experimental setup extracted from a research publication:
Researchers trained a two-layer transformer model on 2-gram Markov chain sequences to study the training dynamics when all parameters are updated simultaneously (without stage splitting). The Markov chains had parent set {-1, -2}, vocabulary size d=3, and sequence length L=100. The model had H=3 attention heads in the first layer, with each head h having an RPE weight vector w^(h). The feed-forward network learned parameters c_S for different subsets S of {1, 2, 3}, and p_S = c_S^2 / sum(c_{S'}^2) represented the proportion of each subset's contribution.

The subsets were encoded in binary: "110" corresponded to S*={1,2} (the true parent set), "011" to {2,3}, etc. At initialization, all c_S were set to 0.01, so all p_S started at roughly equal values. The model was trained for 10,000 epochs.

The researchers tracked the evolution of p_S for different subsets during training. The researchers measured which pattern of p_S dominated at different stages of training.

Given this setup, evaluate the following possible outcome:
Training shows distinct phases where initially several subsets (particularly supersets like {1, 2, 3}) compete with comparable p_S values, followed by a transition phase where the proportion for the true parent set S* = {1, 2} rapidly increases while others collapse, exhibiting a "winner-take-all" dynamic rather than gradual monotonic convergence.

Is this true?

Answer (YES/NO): NO